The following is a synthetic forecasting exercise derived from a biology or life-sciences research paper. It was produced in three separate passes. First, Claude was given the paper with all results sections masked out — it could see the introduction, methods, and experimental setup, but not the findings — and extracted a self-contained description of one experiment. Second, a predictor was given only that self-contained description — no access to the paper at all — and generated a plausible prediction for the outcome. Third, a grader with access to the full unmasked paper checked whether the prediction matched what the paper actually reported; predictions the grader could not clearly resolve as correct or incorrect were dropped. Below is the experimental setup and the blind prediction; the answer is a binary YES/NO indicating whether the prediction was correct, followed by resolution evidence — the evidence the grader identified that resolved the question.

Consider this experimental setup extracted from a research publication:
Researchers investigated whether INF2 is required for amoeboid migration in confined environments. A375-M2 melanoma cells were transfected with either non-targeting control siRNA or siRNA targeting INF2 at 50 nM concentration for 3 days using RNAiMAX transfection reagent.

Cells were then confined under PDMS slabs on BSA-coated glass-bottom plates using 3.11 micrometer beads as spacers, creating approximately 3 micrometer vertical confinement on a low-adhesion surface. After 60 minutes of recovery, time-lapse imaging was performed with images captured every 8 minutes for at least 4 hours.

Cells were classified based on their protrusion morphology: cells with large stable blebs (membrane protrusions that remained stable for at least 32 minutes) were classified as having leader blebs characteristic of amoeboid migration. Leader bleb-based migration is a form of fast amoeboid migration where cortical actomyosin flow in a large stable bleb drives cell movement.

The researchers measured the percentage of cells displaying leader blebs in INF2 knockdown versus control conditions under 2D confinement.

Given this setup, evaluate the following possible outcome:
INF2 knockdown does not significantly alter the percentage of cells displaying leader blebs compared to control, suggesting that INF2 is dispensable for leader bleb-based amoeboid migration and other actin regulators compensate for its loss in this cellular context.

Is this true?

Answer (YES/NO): YES